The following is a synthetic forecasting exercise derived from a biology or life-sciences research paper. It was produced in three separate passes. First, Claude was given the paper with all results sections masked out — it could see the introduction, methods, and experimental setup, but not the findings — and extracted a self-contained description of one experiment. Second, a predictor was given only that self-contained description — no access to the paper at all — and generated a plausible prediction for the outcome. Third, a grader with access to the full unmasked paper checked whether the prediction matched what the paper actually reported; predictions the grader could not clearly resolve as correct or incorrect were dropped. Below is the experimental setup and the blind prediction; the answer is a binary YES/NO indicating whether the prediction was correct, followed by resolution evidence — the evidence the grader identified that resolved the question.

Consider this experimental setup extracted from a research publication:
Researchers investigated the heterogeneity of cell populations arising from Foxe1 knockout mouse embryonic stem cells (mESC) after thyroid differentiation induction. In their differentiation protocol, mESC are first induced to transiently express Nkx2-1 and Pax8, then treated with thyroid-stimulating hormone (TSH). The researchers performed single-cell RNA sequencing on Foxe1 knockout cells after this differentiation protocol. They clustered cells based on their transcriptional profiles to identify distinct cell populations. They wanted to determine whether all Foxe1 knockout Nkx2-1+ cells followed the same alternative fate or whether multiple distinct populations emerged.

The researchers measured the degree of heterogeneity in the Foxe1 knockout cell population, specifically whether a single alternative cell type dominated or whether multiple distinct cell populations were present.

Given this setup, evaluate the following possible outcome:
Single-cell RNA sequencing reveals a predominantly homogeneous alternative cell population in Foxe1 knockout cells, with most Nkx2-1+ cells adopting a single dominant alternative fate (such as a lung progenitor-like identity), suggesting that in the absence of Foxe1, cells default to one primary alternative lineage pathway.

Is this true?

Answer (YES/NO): NO